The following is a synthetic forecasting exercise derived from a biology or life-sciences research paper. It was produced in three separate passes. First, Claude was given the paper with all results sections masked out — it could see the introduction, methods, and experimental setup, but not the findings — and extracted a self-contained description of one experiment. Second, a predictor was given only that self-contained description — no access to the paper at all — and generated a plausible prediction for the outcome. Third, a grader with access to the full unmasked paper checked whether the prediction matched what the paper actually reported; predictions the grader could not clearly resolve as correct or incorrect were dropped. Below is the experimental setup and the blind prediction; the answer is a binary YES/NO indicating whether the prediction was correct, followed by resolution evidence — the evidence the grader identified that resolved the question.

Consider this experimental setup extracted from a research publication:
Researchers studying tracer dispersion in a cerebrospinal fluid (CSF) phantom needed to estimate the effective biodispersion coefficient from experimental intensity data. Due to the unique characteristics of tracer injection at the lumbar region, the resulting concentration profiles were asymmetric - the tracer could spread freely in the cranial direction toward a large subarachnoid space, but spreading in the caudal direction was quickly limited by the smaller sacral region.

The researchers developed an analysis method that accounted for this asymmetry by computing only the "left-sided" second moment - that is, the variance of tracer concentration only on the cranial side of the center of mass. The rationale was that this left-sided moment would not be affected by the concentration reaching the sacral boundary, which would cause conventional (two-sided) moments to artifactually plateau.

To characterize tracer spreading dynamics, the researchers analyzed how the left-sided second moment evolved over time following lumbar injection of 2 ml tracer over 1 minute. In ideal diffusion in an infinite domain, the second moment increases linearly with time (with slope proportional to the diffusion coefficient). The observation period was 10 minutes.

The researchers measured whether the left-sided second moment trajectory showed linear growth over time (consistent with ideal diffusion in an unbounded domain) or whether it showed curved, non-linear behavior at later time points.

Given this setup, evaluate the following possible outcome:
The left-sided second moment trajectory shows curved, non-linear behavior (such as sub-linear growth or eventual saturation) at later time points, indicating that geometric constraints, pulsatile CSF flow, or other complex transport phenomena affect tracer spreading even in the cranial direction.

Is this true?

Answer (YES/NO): YES